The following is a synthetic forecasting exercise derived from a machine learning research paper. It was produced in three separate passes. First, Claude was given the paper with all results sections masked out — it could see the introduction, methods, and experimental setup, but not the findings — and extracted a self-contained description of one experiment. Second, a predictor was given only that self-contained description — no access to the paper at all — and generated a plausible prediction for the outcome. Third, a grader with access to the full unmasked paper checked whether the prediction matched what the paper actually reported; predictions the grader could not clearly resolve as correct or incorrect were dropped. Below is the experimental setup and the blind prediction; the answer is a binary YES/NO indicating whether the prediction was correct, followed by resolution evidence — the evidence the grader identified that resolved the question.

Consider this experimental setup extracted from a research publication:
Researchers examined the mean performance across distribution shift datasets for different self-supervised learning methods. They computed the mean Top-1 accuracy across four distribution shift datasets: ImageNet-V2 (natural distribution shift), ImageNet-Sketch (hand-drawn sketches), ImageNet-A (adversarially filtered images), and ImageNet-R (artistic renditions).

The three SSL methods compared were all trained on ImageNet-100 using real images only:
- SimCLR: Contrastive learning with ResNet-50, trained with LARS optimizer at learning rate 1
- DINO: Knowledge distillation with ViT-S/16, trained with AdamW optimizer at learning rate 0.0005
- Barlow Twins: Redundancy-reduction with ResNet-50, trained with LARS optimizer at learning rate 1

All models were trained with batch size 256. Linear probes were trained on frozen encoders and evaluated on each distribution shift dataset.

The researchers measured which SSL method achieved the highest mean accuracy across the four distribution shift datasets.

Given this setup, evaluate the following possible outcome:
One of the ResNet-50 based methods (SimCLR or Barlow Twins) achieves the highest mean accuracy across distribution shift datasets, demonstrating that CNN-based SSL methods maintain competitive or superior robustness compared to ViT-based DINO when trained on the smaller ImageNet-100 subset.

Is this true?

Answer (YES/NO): YES